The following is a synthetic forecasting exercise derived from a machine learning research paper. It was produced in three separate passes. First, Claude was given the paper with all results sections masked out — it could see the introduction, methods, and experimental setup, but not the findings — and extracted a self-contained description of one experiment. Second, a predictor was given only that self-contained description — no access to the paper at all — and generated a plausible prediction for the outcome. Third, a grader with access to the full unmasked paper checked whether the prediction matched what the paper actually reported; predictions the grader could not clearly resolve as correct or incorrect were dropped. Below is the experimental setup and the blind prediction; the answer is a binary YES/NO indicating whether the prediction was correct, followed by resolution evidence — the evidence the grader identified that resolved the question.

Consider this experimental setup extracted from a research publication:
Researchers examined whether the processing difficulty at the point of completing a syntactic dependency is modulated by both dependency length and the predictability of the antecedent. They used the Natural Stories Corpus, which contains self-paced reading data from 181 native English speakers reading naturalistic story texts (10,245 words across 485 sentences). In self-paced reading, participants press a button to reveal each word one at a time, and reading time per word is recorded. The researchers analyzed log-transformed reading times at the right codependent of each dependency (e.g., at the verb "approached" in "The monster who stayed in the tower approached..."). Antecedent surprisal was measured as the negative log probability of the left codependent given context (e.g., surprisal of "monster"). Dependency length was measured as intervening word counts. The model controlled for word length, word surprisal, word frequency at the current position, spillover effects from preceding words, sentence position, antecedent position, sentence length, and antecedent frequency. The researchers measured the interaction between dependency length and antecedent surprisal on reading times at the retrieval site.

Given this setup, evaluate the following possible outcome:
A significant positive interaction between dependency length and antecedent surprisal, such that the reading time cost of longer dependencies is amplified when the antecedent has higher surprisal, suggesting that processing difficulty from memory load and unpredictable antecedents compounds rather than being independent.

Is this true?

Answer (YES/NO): NO